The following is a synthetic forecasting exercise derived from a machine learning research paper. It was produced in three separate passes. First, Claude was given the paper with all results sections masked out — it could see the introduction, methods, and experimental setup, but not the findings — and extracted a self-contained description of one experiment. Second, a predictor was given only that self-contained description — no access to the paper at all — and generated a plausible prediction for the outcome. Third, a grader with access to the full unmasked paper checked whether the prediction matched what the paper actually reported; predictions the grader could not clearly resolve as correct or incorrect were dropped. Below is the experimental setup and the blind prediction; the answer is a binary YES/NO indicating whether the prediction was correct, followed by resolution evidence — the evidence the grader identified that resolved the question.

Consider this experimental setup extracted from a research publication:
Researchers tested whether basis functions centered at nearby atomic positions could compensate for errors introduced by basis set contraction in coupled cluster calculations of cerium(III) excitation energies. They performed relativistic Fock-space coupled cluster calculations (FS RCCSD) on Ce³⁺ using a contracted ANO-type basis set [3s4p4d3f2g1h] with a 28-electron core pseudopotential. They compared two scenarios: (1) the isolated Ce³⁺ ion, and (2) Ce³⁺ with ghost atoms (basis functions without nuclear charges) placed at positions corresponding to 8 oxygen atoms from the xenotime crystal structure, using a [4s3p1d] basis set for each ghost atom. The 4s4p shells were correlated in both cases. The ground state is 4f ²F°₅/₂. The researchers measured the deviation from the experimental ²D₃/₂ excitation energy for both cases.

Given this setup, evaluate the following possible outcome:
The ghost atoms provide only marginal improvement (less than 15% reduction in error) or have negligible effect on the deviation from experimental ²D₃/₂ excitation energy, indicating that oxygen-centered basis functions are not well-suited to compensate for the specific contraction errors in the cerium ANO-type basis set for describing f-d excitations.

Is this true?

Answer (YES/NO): NO